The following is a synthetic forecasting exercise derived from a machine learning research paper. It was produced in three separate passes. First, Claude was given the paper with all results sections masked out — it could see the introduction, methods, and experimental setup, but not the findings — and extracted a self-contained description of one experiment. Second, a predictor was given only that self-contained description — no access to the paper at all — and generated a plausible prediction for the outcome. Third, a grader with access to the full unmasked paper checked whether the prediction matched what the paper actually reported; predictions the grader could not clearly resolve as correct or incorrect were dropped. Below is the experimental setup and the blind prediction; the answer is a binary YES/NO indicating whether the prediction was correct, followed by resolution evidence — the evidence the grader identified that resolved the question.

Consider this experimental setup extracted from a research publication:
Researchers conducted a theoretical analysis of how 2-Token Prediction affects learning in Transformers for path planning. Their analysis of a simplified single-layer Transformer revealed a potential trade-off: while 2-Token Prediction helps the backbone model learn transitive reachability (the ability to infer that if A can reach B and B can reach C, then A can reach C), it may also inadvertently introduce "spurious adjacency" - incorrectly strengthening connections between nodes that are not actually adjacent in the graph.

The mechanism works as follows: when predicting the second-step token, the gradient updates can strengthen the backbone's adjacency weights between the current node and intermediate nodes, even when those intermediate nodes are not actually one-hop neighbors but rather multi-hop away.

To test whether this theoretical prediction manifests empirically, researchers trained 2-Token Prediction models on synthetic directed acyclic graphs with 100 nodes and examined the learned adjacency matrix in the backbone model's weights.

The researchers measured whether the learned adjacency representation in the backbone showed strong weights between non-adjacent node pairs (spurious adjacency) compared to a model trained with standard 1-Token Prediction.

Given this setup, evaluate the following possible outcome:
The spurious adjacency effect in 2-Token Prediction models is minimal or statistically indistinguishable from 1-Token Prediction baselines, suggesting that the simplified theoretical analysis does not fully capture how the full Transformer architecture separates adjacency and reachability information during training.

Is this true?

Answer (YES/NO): NO